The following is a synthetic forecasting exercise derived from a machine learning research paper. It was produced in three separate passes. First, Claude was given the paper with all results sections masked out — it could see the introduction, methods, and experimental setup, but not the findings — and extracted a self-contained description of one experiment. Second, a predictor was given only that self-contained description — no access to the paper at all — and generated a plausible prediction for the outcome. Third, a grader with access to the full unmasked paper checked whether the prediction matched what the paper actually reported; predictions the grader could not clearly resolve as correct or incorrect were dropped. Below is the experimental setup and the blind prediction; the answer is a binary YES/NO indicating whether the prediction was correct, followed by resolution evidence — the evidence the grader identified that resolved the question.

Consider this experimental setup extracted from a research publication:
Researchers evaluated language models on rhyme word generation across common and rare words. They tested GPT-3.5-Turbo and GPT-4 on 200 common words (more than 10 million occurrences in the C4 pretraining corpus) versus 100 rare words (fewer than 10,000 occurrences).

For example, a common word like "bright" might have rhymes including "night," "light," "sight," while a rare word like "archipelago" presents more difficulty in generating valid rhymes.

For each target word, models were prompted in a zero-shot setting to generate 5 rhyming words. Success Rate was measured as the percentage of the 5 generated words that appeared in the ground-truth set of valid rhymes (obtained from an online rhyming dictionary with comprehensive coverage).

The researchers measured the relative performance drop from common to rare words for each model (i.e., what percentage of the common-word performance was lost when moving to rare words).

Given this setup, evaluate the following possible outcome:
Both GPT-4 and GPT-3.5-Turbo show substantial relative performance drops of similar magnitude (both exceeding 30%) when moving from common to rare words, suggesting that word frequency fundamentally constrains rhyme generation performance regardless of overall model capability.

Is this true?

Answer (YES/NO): YES